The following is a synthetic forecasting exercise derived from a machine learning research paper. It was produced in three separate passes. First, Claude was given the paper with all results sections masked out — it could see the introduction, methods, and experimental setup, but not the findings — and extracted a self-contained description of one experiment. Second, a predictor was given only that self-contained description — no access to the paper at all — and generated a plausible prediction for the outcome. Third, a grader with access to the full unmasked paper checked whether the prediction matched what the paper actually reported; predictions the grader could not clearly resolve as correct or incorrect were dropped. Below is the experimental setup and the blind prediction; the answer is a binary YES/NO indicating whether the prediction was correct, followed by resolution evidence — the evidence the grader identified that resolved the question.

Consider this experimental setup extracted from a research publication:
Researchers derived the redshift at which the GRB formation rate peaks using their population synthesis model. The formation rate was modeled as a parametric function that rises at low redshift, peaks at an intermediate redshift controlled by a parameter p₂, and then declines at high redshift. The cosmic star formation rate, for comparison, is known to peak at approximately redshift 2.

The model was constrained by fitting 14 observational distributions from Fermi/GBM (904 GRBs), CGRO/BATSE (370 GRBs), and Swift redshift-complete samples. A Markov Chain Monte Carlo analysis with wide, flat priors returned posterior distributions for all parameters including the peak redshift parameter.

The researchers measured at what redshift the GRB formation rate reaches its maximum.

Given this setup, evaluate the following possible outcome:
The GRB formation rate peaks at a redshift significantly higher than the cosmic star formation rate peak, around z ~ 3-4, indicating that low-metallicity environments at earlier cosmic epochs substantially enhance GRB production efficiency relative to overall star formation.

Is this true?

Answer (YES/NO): YES